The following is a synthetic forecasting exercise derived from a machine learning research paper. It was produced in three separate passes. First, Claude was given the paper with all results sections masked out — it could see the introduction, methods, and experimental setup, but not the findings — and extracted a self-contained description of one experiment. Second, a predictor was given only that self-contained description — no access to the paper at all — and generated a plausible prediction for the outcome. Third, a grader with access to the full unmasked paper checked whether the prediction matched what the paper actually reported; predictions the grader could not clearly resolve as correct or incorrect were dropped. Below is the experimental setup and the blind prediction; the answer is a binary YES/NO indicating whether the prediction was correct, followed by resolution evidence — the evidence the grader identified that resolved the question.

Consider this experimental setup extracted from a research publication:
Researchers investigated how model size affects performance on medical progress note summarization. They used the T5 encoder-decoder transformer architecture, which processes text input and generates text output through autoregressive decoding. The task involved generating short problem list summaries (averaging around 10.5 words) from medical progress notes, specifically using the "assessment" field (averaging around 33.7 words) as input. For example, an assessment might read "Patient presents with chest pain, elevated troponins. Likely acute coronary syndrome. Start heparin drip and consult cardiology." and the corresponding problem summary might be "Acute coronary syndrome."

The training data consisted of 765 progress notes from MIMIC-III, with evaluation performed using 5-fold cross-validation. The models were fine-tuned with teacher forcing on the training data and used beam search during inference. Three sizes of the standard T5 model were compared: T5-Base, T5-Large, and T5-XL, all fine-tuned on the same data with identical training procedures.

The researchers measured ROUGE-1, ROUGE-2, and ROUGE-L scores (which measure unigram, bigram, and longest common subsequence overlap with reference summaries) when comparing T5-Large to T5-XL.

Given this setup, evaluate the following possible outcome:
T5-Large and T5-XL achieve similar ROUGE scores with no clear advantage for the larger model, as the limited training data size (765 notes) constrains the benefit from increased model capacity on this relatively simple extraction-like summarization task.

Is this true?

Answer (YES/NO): YES